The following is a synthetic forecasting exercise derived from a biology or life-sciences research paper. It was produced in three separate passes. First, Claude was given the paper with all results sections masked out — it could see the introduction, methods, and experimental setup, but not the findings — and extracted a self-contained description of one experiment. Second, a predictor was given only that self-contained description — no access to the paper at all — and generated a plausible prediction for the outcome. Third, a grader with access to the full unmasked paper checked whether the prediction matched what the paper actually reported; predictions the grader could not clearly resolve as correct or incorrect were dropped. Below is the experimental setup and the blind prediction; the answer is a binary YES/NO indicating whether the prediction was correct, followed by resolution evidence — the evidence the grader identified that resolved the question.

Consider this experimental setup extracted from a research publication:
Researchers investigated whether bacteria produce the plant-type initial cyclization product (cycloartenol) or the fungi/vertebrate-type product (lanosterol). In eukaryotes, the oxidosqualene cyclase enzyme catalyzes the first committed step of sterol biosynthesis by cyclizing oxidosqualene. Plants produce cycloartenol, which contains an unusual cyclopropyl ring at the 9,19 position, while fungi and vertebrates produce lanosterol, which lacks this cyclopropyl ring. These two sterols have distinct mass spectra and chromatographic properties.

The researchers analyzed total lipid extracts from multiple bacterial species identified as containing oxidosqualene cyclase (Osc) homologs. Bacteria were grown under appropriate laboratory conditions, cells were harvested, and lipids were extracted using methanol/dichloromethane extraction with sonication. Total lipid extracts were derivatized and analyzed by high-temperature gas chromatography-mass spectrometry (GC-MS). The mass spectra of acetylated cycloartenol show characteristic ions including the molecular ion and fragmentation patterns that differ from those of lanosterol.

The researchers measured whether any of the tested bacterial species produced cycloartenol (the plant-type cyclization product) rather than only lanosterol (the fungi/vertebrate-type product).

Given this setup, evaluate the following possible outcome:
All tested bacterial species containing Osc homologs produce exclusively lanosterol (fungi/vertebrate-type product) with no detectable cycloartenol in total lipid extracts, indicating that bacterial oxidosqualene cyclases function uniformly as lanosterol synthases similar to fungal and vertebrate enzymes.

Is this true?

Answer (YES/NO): NO